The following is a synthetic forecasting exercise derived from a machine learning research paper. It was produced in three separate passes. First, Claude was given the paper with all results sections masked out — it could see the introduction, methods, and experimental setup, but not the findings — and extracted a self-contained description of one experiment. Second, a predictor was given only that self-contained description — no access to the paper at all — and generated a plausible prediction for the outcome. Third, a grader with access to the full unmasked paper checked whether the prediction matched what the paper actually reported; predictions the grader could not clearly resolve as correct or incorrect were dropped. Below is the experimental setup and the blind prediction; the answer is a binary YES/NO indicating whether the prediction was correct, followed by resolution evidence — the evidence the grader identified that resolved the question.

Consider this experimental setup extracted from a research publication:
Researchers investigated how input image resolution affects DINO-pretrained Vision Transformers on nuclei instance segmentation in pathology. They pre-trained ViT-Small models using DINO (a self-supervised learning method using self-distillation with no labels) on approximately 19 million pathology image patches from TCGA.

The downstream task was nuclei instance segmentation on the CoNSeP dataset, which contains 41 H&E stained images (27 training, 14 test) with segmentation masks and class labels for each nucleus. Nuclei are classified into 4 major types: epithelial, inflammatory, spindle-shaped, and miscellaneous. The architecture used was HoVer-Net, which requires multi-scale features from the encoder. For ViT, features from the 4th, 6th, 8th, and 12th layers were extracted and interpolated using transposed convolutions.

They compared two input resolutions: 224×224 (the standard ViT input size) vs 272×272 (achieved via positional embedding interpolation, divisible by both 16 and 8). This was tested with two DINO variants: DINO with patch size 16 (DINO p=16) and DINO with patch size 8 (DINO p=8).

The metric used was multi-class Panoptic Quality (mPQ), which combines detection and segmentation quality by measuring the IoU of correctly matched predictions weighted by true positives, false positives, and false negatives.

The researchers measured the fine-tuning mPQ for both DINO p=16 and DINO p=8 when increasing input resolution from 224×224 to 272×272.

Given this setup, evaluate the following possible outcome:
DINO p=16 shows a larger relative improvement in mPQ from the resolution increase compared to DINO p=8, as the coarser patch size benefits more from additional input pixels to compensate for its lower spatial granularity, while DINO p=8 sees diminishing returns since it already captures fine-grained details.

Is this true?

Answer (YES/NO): NO